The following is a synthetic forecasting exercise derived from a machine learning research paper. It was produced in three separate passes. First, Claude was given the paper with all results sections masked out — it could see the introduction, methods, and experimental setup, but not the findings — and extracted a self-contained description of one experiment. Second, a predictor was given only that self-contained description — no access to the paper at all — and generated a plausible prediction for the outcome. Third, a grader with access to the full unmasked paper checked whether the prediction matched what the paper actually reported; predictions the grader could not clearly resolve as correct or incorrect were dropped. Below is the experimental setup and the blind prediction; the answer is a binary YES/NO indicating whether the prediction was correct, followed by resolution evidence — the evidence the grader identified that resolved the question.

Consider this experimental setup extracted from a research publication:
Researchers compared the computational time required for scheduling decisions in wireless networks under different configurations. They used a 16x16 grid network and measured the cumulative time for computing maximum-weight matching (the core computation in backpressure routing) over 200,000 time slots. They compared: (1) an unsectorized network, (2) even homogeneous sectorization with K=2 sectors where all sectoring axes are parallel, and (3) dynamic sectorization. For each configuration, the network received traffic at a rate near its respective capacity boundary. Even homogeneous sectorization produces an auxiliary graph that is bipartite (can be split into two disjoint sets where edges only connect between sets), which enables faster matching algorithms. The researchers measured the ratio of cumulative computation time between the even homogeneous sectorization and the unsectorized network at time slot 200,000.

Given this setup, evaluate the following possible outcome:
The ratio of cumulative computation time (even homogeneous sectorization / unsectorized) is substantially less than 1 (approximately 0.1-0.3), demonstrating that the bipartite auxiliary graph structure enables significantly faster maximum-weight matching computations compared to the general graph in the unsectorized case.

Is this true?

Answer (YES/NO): NO